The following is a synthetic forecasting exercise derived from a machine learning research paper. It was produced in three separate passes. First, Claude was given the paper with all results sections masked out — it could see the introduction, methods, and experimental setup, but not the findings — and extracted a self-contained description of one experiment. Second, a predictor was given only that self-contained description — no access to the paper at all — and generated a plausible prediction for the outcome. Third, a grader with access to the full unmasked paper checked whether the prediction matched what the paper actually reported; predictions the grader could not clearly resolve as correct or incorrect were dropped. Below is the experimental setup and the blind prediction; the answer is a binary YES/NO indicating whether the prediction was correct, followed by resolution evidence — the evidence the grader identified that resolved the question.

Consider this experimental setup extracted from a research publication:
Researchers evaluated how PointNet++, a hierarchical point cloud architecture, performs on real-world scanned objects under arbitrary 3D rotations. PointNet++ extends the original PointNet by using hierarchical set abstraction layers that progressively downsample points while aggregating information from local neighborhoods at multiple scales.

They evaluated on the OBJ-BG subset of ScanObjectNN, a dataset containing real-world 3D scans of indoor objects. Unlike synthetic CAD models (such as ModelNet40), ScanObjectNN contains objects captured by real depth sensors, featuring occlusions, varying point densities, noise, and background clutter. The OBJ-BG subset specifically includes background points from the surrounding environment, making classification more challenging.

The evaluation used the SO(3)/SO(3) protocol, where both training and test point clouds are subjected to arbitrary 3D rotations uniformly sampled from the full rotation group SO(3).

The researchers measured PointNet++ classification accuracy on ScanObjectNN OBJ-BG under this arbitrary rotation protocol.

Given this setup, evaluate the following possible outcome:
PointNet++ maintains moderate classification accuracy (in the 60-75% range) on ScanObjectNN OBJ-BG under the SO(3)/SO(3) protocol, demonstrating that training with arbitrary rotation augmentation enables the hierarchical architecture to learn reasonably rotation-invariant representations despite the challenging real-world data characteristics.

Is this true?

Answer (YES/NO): NO